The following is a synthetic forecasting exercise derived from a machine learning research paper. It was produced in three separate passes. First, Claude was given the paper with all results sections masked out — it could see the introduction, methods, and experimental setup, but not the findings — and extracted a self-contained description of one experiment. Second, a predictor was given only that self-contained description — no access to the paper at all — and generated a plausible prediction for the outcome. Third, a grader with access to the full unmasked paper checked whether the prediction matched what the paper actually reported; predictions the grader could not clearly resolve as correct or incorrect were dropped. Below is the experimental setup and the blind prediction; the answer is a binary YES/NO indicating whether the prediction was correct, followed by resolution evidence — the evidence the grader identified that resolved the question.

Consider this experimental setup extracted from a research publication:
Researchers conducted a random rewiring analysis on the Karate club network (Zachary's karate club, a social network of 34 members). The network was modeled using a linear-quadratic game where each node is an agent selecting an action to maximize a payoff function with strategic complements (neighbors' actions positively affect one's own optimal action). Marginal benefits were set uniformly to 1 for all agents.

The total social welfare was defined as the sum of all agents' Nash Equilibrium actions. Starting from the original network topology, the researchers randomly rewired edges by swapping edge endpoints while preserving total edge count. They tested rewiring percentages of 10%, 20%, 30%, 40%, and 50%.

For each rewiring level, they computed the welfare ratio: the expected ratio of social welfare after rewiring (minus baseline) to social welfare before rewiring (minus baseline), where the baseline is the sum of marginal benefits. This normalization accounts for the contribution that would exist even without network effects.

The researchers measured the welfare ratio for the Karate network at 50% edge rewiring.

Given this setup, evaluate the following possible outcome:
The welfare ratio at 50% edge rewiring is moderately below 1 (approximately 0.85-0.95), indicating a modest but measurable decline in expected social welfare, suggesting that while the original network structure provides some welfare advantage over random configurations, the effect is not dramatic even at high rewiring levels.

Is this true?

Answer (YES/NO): NO